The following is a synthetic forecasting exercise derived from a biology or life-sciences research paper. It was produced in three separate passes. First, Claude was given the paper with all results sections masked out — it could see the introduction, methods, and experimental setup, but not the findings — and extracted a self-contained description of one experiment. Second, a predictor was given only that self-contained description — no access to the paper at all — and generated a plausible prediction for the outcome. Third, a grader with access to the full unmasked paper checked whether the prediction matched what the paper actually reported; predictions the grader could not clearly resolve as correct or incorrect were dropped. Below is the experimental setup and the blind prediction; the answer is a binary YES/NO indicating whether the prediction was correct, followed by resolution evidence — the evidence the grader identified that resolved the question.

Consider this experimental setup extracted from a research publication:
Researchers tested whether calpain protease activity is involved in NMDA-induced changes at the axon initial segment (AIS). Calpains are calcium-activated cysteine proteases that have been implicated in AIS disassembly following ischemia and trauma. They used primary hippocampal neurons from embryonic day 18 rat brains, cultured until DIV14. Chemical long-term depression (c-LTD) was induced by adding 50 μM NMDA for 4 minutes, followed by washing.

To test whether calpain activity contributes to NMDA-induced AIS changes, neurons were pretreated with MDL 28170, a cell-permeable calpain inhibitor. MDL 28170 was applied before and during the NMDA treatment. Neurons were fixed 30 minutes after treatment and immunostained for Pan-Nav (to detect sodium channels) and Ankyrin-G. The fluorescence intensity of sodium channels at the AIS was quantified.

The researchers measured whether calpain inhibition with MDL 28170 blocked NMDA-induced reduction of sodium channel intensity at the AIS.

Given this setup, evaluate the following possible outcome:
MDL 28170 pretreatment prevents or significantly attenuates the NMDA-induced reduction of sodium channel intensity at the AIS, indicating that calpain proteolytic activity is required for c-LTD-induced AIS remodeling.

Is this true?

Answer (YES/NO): NO